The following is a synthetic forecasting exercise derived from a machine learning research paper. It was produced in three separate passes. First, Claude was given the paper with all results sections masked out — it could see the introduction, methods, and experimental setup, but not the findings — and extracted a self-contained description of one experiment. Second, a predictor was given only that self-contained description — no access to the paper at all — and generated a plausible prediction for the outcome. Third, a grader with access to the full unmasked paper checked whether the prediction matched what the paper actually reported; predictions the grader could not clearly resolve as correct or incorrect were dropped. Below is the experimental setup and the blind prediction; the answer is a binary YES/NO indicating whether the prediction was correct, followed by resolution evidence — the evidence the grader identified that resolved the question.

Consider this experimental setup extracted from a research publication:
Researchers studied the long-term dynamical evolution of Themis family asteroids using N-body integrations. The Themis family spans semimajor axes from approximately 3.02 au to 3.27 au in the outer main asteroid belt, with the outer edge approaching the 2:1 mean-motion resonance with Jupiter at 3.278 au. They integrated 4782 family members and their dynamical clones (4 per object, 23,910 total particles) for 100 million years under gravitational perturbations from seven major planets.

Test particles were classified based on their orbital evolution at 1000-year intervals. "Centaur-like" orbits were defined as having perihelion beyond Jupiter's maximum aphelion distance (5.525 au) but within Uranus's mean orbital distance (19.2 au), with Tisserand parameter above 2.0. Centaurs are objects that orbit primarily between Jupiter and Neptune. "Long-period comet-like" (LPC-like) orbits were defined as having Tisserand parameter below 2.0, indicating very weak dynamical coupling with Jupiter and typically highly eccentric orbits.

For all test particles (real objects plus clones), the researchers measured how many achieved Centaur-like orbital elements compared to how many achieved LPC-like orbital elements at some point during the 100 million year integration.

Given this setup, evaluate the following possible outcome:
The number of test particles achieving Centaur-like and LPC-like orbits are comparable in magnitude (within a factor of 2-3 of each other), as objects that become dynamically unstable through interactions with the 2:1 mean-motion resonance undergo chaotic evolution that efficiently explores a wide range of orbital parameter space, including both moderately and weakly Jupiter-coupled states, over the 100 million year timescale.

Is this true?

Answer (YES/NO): YES